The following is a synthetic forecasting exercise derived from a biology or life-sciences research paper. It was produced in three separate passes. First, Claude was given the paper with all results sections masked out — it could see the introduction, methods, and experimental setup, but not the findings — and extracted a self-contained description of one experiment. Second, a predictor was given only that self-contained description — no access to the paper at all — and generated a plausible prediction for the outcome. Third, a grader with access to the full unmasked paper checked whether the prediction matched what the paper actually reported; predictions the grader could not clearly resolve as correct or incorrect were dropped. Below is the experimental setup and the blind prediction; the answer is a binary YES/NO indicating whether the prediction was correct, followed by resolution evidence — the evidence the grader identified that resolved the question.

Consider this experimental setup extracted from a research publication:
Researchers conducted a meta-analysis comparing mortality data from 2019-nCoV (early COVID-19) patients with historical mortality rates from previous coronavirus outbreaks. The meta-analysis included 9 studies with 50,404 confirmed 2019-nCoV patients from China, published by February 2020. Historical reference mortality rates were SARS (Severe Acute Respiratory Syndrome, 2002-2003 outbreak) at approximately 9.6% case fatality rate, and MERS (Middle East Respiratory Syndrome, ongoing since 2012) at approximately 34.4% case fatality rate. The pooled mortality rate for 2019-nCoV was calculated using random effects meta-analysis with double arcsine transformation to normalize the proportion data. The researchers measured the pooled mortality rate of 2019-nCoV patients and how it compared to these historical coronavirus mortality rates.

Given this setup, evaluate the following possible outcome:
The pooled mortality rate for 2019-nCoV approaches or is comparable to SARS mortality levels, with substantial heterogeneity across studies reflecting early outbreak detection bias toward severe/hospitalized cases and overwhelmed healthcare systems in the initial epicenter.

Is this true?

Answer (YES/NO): NO